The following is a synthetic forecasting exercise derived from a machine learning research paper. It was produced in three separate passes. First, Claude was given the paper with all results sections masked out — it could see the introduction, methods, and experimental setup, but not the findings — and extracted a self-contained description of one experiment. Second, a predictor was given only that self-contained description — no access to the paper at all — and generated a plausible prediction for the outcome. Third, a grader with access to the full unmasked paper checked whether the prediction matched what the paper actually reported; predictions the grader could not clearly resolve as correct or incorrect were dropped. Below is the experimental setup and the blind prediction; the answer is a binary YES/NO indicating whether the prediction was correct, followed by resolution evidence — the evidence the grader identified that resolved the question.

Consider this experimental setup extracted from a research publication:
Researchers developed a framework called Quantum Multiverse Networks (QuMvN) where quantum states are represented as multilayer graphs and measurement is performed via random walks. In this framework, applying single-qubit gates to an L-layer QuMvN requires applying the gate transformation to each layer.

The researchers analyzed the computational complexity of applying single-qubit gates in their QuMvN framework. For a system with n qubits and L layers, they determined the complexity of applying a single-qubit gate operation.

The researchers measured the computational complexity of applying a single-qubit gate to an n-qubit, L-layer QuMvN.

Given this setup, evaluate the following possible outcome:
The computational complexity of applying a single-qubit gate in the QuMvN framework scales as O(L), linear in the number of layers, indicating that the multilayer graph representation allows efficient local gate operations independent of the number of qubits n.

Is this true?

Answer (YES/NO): NO